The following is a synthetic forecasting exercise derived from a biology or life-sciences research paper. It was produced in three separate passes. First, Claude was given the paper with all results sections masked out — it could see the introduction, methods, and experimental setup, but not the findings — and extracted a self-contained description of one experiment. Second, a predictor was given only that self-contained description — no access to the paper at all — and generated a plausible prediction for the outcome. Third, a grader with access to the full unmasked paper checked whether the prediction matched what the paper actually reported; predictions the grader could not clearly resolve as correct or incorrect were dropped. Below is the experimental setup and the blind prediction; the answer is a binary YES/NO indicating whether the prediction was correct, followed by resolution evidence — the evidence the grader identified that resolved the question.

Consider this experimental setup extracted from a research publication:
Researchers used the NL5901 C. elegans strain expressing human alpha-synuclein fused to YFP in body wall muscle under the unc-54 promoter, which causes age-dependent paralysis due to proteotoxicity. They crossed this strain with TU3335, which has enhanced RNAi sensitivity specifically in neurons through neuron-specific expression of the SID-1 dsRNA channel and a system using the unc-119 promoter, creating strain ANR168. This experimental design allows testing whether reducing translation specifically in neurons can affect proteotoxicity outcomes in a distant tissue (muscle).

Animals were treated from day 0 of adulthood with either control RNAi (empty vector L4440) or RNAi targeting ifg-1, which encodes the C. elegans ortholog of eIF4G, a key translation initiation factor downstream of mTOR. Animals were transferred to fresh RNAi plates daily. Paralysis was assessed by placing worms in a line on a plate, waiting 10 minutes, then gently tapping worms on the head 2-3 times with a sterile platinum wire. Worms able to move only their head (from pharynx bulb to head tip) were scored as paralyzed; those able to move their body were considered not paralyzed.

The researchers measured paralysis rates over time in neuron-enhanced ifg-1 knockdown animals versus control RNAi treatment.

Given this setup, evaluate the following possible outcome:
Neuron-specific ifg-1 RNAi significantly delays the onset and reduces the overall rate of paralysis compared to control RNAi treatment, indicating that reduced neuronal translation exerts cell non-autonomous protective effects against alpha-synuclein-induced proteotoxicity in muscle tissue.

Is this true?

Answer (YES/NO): YES